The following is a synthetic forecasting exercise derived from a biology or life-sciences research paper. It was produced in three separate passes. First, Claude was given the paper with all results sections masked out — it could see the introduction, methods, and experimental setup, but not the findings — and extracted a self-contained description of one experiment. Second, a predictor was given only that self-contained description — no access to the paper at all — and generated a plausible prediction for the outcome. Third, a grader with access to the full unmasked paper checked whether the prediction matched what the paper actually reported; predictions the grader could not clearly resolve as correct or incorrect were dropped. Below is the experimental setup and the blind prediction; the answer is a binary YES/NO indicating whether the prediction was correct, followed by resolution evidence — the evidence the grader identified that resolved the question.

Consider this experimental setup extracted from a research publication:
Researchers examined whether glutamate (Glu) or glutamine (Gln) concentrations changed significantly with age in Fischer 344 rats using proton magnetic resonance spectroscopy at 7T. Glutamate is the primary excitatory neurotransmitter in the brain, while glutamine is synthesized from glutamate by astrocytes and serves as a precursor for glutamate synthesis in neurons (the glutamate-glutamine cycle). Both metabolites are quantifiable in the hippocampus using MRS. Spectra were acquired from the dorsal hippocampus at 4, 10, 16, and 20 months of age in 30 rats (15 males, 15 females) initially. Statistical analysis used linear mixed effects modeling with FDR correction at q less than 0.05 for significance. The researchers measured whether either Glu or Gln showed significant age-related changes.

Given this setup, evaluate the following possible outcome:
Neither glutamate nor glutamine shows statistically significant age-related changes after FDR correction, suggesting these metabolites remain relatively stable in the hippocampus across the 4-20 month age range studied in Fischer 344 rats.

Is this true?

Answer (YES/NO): YES